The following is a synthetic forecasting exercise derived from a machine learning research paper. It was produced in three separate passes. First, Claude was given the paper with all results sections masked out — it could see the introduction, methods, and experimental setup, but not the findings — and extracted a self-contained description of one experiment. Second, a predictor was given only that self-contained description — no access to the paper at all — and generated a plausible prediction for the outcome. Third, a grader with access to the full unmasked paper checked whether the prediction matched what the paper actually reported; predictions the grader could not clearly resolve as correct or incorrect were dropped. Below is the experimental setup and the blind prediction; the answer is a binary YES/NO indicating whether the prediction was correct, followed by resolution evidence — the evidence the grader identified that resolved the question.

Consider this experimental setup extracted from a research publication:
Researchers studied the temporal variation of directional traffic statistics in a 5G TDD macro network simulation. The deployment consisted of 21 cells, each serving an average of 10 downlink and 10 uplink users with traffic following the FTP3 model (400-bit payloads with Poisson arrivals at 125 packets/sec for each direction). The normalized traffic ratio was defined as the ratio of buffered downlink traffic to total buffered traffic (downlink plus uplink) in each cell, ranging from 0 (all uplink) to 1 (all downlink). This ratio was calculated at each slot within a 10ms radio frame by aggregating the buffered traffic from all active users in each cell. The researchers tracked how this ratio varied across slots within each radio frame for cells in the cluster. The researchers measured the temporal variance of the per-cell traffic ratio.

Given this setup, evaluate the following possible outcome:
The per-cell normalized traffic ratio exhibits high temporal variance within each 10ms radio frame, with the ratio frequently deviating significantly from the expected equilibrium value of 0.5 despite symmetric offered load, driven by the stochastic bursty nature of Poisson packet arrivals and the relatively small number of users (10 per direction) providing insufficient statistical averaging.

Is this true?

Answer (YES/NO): NO